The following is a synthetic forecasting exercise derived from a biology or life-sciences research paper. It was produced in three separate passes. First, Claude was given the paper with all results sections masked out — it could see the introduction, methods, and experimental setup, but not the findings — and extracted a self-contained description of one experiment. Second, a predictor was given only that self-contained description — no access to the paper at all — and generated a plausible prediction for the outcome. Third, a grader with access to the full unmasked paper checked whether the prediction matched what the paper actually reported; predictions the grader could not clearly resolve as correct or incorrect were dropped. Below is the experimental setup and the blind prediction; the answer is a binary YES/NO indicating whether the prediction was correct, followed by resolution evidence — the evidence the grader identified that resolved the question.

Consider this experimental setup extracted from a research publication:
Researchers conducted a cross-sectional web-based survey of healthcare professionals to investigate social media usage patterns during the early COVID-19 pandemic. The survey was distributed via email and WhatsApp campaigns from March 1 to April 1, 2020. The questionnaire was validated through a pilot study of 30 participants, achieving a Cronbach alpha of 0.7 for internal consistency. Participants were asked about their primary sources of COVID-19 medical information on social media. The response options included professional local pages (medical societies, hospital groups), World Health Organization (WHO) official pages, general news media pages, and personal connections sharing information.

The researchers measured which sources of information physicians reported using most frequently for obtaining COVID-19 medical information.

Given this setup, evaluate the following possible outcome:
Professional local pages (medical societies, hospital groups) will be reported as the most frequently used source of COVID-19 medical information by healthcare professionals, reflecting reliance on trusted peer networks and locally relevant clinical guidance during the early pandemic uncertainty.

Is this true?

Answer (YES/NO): YES